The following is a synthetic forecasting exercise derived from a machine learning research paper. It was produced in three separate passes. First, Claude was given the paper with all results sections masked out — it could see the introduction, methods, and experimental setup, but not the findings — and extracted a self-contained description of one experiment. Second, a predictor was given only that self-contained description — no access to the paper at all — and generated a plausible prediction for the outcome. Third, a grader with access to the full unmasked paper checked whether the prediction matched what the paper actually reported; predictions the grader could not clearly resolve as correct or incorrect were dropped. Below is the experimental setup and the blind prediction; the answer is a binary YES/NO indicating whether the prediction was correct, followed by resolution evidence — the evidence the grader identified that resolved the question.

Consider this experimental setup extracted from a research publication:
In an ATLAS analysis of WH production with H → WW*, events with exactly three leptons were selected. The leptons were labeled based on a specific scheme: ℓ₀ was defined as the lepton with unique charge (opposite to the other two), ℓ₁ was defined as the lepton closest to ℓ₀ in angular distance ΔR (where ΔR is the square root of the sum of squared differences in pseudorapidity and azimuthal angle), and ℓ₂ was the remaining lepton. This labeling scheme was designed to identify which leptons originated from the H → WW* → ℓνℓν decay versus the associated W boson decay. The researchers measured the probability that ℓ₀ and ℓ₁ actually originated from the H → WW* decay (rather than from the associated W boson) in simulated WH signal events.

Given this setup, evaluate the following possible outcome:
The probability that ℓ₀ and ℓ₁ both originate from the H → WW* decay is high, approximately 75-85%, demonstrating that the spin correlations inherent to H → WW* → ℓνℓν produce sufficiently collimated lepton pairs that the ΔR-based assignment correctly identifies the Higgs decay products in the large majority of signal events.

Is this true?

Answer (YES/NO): NO